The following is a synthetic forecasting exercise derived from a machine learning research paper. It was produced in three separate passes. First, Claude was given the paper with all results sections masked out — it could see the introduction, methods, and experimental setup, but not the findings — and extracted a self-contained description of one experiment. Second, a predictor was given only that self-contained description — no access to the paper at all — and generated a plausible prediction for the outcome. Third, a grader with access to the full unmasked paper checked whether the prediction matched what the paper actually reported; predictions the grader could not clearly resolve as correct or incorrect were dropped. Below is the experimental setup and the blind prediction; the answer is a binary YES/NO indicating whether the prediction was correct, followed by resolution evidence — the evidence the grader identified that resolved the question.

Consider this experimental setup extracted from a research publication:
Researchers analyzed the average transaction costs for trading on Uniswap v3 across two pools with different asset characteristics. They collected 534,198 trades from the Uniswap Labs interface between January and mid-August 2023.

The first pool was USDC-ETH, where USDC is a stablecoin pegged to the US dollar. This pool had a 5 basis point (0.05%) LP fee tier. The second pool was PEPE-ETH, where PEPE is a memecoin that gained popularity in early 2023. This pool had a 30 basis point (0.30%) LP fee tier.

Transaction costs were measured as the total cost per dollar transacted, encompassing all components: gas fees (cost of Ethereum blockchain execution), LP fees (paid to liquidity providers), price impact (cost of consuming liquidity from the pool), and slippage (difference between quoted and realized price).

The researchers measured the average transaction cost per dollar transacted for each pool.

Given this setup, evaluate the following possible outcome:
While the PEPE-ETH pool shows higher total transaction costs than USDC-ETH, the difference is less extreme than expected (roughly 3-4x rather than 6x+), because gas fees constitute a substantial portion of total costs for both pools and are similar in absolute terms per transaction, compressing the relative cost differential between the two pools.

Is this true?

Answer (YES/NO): NO